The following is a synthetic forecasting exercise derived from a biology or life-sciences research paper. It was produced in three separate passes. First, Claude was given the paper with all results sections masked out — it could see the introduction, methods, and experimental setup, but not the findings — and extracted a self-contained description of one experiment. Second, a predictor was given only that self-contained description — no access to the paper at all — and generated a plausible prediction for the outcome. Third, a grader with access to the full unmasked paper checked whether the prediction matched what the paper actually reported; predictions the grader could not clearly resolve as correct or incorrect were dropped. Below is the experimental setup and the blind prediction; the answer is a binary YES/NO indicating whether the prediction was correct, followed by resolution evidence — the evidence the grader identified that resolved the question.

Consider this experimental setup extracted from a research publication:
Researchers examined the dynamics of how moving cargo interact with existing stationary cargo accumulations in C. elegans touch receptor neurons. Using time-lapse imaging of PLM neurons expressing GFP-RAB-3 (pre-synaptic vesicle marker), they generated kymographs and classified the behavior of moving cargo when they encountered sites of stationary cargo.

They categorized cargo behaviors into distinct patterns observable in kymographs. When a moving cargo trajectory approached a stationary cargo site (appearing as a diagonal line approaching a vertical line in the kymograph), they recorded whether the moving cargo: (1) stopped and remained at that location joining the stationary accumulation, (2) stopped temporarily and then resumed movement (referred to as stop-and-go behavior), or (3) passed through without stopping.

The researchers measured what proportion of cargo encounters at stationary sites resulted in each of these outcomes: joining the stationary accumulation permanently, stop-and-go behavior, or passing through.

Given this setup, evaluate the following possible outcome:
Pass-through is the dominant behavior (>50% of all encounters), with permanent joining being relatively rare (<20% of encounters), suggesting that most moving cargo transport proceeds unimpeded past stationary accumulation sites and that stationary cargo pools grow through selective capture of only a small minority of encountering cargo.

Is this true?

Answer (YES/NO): NO